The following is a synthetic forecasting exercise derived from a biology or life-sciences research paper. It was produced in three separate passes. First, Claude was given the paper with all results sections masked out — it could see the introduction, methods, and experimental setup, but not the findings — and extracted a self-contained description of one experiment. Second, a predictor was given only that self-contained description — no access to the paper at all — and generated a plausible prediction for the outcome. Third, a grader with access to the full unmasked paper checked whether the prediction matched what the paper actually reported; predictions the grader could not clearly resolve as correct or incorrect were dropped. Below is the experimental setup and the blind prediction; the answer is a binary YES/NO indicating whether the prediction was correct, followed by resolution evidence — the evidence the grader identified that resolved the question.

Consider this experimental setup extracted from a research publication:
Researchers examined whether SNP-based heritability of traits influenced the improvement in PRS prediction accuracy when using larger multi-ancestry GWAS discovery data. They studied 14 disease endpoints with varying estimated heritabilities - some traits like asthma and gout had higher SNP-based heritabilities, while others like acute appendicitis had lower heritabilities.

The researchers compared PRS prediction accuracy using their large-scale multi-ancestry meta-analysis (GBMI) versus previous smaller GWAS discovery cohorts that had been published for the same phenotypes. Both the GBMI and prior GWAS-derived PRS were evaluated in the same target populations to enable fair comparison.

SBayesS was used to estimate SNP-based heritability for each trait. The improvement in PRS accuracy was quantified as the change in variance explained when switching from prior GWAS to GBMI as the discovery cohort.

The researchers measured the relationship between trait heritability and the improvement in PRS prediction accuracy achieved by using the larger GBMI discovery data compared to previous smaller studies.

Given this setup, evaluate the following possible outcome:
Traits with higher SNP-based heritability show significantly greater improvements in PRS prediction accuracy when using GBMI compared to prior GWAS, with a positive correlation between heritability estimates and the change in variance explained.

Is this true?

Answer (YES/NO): YES